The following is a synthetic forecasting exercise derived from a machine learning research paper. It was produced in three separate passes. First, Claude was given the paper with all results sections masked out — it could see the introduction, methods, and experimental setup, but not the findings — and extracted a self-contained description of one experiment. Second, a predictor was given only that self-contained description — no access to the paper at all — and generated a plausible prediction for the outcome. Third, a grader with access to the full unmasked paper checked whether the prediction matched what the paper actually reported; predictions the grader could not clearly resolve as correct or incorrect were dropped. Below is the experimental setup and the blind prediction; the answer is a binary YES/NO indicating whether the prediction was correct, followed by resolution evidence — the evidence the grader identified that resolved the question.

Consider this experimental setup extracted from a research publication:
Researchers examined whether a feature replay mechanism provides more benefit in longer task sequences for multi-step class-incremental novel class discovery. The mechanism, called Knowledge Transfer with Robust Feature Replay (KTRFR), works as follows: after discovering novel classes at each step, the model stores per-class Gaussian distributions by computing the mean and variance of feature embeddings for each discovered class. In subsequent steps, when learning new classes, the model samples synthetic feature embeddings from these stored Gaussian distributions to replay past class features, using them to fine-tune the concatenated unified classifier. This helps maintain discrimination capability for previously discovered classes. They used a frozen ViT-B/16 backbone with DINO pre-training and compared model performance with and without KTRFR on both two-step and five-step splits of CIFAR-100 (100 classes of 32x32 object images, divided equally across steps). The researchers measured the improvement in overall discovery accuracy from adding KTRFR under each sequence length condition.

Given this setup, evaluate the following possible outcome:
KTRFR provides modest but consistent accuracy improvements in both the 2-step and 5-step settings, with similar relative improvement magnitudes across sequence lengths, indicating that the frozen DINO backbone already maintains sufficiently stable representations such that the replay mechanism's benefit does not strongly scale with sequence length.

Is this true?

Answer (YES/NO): NO